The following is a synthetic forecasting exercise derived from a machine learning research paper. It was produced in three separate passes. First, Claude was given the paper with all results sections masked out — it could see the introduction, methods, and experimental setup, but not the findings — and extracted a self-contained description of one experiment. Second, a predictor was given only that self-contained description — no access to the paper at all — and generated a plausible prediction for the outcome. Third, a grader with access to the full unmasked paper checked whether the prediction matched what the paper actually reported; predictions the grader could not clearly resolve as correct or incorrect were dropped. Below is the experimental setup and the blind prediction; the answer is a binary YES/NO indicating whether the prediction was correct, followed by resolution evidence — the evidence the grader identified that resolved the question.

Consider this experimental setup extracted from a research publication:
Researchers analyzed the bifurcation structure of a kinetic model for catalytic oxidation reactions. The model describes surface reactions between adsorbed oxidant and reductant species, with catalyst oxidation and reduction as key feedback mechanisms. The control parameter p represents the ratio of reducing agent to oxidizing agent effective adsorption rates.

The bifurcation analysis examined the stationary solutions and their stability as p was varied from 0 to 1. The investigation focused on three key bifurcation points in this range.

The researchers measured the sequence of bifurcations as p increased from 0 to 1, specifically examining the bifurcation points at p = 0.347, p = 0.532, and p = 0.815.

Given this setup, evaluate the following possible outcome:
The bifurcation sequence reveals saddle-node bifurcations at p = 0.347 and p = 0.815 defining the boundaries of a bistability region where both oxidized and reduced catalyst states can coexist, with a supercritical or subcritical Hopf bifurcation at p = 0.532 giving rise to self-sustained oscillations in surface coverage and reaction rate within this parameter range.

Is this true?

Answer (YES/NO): NO